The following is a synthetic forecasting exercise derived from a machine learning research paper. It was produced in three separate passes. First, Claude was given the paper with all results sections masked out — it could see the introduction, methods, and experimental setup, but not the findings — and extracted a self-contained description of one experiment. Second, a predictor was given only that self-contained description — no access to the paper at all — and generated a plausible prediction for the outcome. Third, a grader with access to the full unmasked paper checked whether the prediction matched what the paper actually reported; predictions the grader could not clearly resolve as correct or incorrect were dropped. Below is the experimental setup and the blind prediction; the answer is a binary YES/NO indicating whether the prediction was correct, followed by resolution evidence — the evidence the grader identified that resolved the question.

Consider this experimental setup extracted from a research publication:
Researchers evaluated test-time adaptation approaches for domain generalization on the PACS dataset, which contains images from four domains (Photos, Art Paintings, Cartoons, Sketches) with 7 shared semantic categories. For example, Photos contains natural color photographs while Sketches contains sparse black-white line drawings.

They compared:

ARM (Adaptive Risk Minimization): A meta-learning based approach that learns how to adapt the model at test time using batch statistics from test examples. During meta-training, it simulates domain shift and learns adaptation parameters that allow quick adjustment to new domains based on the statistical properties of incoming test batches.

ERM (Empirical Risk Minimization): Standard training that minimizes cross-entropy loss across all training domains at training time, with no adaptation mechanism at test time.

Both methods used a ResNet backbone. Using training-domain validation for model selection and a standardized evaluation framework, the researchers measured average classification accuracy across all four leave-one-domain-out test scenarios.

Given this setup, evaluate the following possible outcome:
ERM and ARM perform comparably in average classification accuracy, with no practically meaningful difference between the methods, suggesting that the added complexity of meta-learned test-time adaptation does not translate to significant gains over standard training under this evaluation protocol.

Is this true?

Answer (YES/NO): YES